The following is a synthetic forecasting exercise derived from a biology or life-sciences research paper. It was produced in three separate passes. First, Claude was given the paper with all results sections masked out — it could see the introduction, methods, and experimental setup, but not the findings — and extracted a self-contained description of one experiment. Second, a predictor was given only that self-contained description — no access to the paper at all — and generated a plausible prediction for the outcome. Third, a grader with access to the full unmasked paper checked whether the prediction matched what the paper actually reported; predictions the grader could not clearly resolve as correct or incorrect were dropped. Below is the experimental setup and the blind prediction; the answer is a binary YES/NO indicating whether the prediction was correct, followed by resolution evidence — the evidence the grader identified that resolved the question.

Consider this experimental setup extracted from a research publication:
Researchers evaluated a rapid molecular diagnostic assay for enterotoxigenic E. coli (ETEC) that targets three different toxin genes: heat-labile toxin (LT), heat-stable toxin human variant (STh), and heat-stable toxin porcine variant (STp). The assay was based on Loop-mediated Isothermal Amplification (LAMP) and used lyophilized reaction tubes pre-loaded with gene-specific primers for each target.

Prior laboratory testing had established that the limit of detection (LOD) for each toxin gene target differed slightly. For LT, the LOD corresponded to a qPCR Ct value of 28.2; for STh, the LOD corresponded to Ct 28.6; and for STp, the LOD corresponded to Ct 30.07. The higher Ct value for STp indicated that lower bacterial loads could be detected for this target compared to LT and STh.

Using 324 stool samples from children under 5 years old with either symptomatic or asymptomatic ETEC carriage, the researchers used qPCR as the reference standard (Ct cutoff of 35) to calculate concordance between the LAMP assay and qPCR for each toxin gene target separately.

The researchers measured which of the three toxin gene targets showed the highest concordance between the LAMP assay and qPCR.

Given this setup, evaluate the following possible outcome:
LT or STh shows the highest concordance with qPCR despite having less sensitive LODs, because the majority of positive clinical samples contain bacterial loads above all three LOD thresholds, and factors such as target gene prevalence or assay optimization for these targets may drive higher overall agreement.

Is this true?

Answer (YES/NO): NO